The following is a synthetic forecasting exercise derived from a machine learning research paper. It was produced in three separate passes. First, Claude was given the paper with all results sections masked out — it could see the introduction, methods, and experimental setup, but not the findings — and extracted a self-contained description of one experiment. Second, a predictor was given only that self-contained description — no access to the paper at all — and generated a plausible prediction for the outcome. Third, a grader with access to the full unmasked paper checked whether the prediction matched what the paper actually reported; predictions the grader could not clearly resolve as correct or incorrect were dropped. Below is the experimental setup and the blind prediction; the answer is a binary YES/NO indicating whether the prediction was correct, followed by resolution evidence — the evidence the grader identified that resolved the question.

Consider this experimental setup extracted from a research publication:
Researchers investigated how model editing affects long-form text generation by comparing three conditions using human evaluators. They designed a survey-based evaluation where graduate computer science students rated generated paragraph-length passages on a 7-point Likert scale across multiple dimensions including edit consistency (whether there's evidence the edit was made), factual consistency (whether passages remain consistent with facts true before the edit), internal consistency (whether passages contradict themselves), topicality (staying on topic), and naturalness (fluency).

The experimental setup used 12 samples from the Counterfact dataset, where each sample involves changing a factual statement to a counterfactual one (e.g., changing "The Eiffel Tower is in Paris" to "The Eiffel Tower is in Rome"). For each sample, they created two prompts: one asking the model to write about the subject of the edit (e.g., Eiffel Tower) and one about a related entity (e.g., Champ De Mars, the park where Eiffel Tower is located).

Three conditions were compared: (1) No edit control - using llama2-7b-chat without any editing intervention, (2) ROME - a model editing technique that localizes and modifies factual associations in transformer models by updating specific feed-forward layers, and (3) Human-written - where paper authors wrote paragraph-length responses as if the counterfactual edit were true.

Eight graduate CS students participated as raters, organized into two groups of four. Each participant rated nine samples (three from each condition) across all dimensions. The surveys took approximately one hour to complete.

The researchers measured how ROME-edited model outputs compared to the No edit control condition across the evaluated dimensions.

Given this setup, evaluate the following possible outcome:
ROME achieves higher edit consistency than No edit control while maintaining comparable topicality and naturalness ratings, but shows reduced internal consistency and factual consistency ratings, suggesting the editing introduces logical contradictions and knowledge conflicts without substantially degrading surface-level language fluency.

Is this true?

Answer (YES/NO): NO